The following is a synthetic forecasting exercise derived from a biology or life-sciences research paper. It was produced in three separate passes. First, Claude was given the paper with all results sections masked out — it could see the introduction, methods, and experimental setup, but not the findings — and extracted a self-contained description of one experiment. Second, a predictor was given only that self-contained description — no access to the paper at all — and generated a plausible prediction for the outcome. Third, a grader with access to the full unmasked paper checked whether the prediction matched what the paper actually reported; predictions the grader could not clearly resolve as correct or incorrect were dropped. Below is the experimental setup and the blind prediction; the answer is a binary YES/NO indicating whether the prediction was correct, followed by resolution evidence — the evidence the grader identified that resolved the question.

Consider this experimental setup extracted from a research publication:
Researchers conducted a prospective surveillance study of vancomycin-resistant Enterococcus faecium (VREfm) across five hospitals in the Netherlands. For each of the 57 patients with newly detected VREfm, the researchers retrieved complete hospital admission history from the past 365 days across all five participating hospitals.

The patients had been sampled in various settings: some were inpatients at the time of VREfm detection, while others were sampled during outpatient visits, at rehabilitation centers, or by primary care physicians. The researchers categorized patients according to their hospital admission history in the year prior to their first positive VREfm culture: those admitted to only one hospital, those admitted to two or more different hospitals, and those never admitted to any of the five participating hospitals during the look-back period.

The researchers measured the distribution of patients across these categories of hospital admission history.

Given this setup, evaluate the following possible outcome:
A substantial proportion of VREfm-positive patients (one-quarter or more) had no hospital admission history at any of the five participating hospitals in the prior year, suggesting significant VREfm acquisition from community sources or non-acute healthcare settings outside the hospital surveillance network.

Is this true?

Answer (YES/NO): NO